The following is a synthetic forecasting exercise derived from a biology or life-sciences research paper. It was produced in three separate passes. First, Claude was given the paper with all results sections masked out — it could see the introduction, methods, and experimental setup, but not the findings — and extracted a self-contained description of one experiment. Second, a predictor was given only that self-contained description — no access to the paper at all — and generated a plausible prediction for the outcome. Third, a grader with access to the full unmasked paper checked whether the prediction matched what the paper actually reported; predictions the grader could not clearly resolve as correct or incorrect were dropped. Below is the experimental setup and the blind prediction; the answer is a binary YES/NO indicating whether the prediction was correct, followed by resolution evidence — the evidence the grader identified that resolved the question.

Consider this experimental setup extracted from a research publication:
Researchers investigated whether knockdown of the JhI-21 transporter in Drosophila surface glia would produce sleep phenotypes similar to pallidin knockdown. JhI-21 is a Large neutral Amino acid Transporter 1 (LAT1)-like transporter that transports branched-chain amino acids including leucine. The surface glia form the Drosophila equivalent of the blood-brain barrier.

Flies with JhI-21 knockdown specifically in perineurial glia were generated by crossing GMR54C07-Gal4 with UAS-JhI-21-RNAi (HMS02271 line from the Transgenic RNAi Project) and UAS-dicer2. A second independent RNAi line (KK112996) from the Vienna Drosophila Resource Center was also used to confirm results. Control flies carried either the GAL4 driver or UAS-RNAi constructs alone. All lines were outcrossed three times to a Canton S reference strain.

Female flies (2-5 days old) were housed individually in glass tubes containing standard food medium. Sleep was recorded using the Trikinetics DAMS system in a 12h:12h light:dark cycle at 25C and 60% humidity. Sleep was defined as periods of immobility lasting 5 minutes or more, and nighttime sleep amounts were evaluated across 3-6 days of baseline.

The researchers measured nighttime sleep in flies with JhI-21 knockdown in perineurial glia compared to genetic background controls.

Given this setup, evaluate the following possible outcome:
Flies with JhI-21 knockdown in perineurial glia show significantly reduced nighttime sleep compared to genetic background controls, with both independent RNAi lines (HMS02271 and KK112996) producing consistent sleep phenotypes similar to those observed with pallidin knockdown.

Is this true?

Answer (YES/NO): NO